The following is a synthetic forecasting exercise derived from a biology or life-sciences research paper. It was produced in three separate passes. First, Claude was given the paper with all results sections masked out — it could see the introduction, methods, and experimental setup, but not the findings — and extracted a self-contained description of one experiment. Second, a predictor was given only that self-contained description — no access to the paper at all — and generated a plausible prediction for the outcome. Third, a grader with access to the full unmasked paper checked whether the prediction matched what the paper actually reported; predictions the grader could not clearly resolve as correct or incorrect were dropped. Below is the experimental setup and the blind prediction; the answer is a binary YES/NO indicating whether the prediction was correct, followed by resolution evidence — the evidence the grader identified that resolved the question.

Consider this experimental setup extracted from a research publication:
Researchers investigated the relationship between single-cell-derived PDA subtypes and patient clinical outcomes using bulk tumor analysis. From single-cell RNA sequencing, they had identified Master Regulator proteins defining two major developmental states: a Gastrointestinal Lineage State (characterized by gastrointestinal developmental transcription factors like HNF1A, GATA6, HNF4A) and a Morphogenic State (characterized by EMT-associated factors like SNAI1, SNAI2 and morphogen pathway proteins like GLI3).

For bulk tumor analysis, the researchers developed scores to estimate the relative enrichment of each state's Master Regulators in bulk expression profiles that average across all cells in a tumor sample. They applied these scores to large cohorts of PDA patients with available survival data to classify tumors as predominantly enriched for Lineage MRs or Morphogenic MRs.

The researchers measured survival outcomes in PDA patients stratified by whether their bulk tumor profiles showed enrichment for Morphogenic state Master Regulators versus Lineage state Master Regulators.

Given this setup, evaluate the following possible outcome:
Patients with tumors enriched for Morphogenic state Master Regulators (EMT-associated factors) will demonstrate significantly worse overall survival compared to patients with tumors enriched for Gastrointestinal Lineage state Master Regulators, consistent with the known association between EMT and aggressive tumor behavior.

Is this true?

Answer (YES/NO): YES